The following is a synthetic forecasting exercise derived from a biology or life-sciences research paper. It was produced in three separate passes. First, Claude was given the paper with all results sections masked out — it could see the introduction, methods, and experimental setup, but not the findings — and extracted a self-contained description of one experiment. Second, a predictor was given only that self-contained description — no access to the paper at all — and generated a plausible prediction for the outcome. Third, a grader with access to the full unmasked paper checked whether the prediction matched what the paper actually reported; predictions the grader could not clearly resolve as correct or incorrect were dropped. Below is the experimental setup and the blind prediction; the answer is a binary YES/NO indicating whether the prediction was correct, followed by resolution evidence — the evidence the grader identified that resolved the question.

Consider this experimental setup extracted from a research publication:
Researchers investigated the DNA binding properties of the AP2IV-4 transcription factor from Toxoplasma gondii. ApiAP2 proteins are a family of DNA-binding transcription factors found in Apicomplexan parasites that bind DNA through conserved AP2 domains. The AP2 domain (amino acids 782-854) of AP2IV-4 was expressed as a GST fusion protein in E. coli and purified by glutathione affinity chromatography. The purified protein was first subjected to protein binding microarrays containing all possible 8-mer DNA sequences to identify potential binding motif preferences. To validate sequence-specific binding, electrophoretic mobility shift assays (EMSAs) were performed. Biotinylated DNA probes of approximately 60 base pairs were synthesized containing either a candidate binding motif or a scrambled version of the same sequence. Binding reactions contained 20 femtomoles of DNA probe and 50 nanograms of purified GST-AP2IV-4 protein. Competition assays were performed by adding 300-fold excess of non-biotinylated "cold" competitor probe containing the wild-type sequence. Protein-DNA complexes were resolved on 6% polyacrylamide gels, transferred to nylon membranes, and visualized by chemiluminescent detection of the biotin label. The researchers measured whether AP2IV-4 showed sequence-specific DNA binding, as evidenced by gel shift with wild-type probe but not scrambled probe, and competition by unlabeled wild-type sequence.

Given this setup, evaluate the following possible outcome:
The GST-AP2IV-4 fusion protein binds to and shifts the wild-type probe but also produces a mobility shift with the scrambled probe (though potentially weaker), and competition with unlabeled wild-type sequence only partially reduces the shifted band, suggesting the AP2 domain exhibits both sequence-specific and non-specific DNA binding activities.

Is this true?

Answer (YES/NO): NO